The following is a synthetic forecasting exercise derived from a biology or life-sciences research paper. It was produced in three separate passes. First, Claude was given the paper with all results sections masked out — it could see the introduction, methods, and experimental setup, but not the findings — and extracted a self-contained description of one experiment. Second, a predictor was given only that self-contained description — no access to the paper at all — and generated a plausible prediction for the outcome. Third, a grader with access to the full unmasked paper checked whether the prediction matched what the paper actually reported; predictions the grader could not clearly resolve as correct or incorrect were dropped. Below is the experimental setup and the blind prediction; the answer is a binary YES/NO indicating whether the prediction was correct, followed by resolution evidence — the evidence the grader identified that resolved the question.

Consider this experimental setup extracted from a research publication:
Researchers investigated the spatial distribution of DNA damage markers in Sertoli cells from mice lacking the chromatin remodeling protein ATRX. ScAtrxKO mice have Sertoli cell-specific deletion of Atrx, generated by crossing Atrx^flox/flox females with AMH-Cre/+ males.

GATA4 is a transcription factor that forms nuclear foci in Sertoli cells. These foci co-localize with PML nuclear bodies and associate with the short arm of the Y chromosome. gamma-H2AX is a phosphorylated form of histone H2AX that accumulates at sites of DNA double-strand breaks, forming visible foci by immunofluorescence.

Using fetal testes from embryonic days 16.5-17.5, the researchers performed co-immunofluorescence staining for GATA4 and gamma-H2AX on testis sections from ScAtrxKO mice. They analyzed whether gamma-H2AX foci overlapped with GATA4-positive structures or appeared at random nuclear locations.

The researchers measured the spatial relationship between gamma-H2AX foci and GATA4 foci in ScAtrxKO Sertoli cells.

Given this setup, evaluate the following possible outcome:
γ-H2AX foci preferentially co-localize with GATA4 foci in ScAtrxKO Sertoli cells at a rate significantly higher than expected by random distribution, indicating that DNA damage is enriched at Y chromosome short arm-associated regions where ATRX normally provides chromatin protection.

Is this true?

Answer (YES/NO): YES